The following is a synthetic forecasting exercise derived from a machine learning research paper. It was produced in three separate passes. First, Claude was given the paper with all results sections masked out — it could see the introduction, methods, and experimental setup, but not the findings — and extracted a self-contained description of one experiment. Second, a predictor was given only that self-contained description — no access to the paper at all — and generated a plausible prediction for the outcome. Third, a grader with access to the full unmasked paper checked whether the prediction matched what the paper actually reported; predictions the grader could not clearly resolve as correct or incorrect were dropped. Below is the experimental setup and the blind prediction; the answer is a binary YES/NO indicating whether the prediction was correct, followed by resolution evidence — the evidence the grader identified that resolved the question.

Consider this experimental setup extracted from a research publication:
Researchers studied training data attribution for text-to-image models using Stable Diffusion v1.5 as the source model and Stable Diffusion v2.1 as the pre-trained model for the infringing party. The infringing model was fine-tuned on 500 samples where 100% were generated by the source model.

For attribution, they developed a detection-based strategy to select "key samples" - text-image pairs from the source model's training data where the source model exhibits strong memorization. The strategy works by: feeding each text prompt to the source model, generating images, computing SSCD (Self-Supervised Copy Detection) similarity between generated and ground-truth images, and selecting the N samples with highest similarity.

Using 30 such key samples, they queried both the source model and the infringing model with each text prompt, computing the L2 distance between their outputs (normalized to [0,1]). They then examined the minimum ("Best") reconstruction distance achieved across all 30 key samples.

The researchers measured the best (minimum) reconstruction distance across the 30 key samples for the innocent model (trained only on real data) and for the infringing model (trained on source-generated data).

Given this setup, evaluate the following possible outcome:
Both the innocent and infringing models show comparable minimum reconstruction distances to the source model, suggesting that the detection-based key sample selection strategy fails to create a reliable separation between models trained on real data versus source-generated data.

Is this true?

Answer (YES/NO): NO